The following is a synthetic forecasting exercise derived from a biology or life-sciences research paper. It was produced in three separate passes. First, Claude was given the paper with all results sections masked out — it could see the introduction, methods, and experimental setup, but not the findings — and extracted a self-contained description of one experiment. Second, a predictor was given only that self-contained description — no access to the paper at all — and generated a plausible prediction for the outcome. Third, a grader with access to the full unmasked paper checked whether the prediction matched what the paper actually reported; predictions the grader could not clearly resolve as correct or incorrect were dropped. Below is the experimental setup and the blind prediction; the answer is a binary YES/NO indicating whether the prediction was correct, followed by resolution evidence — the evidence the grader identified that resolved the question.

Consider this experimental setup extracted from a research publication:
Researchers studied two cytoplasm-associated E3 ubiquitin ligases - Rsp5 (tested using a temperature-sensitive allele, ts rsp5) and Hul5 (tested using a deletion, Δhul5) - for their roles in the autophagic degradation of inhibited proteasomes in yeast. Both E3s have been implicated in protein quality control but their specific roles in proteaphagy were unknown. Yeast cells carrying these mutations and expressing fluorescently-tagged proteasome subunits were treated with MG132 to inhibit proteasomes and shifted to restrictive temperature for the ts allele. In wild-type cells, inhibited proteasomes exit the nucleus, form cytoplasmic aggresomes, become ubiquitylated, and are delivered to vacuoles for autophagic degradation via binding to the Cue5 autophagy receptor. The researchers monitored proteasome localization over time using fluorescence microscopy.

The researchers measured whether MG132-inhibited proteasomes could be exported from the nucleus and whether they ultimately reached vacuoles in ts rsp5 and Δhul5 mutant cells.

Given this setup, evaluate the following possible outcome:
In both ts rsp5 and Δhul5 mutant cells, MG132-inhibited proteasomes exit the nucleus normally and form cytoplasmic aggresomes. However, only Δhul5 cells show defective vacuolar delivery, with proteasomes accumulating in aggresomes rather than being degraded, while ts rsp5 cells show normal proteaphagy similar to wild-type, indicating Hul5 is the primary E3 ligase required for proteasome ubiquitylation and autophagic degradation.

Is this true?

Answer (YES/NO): NO